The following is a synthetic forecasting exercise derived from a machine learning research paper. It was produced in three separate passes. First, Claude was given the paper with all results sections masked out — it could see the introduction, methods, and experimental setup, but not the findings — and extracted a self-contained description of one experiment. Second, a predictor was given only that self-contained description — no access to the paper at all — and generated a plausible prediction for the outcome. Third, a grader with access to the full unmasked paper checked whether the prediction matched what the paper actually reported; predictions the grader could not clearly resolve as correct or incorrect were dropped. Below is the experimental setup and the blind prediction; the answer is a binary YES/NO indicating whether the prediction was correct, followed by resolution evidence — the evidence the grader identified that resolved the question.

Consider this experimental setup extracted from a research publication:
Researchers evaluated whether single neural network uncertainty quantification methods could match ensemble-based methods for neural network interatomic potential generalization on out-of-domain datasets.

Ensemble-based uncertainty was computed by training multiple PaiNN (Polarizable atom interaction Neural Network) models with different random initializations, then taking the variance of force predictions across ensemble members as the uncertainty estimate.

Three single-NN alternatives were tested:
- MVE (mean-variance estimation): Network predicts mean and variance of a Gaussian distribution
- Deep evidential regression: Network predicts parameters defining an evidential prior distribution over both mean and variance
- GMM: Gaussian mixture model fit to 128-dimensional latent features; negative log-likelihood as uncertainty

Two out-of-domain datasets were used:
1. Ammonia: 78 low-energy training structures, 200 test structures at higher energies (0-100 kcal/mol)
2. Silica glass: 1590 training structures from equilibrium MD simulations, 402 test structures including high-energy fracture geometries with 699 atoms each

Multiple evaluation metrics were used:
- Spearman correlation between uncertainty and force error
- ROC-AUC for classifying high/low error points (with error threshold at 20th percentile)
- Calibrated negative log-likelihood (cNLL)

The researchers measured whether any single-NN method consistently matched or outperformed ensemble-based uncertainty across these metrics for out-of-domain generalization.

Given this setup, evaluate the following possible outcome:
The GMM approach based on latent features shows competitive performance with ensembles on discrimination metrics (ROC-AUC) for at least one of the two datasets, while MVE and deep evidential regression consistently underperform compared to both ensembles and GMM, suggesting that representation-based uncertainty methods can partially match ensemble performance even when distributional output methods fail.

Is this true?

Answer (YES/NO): YES